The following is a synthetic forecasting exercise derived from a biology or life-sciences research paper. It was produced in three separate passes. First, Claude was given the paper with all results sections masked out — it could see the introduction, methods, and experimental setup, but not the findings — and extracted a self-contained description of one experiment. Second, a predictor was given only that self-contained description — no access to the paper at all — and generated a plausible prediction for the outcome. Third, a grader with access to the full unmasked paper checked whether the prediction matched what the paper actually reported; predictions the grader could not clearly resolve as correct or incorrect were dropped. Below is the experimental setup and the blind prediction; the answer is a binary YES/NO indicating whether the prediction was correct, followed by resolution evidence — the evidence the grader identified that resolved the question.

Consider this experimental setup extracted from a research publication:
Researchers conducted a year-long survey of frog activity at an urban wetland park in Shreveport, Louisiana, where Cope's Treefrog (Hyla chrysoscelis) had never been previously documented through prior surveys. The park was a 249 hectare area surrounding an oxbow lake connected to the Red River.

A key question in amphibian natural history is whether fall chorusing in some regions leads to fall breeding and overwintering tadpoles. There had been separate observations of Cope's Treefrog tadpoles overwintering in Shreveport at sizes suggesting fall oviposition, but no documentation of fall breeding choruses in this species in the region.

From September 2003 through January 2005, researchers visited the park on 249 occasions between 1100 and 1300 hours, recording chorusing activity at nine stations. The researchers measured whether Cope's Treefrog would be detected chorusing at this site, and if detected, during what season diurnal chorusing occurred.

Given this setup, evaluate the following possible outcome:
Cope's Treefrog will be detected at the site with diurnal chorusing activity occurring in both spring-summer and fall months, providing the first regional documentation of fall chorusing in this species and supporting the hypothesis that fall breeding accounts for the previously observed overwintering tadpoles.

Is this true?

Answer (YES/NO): NO